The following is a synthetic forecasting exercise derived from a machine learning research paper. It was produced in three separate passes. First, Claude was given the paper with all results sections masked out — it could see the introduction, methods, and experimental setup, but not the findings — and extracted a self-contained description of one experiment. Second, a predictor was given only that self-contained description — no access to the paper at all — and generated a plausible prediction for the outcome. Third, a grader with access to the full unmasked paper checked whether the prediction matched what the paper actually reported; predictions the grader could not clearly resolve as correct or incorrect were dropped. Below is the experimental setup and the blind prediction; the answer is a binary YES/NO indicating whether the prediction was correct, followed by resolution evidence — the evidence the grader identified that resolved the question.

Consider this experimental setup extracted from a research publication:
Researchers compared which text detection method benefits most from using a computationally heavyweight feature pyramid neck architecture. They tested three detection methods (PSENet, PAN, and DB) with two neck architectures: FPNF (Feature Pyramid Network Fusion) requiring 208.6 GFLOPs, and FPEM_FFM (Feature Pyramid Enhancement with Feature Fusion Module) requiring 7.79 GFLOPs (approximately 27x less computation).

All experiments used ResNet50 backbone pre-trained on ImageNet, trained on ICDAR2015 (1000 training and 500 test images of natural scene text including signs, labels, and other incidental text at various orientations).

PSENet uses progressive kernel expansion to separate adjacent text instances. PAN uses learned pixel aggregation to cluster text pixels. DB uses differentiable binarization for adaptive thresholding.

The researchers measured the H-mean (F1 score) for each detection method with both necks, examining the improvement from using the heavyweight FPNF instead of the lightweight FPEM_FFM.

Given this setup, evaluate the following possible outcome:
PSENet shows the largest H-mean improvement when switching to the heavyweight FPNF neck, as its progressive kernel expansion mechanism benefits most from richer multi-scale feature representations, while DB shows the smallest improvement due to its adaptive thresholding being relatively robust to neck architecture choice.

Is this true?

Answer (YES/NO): NO